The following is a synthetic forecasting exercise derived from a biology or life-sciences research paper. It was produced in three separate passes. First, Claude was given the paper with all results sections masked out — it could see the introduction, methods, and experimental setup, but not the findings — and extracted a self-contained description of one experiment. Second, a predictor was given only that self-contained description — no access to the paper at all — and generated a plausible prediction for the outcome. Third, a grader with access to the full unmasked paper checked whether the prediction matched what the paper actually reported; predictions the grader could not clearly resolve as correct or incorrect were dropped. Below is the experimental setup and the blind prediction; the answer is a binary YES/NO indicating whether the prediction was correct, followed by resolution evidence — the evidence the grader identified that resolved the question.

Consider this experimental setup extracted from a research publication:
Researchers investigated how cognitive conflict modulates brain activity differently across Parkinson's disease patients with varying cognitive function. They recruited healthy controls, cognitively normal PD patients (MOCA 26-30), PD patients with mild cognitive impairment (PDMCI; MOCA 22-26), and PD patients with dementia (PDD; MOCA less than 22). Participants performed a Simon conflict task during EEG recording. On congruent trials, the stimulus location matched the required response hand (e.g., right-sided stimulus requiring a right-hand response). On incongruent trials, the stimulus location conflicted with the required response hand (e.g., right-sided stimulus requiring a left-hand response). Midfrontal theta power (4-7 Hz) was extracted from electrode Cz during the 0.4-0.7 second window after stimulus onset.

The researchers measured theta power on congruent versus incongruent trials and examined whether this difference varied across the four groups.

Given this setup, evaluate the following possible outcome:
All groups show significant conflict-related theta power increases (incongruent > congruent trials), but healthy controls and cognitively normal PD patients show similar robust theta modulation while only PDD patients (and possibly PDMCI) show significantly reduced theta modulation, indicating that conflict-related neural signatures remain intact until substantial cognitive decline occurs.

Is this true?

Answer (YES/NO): NO